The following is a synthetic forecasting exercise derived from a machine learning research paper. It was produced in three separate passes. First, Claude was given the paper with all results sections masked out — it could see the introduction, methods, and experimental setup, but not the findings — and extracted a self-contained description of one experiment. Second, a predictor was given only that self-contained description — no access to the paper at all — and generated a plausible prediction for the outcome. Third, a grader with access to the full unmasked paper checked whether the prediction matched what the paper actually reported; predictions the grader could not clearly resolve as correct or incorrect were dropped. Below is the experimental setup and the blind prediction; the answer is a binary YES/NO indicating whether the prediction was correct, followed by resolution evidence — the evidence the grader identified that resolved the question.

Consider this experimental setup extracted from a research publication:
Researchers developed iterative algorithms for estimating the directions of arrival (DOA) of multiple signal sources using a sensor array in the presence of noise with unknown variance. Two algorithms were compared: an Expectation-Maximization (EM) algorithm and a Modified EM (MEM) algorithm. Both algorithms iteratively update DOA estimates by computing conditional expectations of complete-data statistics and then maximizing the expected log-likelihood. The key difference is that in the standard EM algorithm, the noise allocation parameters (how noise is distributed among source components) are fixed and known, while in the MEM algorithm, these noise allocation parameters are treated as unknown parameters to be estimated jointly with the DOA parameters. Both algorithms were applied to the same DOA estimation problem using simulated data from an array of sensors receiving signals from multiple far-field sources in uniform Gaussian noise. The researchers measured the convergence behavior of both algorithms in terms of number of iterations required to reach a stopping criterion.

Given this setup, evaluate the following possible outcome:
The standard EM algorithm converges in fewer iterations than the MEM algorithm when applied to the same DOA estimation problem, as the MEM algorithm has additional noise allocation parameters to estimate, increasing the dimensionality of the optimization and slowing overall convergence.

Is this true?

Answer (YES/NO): NO